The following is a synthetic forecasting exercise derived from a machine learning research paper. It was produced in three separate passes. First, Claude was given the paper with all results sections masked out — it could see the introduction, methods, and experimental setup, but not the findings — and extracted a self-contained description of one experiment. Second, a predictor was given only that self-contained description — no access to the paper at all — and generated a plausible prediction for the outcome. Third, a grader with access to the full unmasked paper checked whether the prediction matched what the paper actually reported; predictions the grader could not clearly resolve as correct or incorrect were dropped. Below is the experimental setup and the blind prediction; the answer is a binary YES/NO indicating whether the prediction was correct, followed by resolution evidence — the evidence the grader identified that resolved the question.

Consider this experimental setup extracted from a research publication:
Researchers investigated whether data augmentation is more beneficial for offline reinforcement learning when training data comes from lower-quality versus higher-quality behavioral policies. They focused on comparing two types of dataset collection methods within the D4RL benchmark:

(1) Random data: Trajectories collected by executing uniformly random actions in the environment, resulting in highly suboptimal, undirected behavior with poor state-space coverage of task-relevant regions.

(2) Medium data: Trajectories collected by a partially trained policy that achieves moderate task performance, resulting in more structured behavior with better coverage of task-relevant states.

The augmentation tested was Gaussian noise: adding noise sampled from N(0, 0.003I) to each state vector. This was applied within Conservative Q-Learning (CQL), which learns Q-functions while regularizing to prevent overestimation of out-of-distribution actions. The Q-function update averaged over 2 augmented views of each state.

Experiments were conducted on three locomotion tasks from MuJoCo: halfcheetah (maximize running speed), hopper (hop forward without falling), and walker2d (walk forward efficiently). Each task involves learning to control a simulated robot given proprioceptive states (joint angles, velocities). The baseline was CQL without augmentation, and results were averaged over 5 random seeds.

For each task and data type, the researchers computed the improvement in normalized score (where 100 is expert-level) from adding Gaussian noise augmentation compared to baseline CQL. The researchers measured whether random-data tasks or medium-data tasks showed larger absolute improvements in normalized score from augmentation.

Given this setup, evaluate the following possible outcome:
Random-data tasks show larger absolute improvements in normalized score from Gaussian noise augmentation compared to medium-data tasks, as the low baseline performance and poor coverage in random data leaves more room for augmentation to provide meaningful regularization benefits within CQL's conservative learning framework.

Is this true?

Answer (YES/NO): NO